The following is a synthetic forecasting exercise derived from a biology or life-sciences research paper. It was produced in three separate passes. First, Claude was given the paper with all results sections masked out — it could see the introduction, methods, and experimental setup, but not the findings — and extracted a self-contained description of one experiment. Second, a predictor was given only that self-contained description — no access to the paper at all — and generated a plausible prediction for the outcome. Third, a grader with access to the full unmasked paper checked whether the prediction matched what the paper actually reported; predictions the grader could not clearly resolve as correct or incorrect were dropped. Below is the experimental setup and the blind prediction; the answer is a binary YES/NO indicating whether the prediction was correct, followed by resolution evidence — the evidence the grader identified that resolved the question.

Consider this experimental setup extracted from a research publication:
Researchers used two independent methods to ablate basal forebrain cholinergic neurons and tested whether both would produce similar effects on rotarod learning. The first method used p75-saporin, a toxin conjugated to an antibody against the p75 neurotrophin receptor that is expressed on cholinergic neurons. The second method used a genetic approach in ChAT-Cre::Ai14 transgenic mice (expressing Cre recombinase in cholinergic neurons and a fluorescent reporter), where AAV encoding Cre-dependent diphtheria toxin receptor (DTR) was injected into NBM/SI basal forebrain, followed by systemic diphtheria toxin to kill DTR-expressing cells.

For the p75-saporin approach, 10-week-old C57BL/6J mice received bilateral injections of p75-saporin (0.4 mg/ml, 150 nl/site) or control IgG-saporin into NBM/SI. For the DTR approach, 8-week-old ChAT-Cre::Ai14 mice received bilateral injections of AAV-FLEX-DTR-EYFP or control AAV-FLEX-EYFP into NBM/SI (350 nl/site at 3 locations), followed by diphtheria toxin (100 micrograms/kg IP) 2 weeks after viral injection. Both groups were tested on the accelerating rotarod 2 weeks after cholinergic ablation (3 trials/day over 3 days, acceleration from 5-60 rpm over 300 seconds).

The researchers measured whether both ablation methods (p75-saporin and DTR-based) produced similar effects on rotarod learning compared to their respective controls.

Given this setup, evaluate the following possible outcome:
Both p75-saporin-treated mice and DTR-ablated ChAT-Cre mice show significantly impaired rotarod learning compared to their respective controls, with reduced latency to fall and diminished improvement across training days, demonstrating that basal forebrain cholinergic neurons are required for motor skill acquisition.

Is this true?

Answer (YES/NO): YES